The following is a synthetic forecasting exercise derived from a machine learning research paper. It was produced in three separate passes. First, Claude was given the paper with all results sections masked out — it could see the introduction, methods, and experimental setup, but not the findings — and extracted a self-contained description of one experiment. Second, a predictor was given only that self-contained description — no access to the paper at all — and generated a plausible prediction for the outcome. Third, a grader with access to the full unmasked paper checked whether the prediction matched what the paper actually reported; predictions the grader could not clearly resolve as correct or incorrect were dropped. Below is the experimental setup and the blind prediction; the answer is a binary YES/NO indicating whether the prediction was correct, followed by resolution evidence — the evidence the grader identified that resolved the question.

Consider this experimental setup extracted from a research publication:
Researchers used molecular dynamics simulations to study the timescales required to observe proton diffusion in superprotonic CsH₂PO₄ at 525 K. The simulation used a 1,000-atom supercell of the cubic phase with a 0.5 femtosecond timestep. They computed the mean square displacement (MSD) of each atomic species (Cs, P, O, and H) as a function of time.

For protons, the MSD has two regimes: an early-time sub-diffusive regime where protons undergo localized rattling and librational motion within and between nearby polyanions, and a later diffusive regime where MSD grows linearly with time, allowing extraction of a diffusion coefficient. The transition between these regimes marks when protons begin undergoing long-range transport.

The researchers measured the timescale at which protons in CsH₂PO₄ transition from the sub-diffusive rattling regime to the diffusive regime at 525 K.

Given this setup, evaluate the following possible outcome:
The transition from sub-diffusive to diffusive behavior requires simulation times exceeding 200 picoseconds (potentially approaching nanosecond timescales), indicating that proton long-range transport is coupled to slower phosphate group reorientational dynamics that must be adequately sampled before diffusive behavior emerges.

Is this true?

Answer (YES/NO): YES